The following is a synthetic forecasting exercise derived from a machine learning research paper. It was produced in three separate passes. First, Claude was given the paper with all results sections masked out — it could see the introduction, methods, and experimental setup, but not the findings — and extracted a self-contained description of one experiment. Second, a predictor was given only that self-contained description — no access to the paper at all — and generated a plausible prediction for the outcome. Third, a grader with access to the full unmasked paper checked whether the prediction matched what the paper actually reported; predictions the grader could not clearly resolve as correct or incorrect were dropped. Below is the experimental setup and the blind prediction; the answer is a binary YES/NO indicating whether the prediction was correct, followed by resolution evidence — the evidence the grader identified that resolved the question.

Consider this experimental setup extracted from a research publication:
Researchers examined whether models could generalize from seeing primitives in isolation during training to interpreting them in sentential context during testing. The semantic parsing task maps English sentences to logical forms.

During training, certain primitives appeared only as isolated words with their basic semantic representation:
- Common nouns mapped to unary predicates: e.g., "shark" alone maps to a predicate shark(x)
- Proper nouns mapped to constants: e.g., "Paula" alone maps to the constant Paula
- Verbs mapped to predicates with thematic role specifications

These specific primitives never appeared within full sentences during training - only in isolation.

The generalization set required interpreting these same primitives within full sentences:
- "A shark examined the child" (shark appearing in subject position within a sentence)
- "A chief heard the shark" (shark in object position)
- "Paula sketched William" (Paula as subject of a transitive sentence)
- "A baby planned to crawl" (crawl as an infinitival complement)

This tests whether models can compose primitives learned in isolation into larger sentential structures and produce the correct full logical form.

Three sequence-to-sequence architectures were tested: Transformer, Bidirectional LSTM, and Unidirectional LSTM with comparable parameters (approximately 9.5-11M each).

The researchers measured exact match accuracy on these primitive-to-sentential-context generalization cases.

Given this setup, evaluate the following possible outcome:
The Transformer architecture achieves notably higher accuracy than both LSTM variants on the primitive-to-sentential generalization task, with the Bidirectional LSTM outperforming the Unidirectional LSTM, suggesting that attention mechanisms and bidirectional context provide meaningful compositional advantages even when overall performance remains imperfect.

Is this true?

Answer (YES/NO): NO